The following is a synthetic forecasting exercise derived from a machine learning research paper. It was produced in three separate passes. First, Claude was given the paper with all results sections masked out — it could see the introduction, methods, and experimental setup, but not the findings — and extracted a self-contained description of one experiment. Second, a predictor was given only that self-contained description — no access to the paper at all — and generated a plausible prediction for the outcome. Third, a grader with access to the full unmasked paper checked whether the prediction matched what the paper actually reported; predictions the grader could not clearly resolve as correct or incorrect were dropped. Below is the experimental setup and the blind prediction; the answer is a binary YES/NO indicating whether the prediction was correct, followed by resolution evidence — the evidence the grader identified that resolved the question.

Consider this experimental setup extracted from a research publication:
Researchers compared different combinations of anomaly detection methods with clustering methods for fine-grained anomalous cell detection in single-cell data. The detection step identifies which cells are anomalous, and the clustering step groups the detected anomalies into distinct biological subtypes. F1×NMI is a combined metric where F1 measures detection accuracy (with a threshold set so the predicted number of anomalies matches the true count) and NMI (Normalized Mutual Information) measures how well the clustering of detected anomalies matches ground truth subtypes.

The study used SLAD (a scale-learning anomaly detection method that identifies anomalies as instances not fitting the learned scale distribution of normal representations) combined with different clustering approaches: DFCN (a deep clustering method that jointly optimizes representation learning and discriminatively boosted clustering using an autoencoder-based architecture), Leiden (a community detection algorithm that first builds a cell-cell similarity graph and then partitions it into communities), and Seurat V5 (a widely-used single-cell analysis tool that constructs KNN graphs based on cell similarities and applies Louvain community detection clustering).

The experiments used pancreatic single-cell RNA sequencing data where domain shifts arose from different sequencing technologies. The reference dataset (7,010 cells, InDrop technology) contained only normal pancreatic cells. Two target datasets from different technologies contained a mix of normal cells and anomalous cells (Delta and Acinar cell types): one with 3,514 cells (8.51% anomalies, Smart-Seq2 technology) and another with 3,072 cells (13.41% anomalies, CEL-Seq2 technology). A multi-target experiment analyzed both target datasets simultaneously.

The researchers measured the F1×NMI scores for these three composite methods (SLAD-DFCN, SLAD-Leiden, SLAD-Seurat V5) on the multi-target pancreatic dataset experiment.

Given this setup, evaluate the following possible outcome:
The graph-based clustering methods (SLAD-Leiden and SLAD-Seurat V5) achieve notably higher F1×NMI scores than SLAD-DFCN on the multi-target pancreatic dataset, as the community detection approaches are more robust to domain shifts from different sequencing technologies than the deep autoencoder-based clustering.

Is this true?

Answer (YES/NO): NO